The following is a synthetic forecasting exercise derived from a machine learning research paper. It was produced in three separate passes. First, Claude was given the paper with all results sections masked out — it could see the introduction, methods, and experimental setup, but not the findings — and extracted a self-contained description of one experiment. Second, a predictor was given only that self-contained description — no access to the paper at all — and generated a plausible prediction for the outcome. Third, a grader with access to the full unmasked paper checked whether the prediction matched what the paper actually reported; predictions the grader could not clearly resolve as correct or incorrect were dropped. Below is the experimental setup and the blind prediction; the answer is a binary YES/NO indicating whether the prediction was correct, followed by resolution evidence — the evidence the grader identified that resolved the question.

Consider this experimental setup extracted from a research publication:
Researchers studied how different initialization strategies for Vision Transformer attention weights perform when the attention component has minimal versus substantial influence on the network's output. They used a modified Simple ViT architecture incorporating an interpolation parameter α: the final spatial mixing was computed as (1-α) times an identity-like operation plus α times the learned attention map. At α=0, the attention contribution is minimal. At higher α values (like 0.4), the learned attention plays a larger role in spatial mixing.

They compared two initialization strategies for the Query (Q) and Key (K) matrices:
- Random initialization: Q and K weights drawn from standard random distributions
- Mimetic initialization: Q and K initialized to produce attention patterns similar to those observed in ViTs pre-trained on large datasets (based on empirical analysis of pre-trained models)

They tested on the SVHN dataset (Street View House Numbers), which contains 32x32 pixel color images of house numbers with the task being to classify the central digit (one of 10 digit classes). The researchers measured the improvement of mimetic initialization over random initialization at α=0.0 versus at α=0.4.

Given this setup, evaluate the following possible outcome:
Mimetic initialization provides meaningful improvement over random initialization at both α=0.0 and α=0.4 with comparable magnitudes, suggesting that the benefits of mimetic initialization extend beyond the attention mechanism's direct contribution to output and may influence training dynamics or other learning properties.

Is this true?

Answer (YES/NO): NO